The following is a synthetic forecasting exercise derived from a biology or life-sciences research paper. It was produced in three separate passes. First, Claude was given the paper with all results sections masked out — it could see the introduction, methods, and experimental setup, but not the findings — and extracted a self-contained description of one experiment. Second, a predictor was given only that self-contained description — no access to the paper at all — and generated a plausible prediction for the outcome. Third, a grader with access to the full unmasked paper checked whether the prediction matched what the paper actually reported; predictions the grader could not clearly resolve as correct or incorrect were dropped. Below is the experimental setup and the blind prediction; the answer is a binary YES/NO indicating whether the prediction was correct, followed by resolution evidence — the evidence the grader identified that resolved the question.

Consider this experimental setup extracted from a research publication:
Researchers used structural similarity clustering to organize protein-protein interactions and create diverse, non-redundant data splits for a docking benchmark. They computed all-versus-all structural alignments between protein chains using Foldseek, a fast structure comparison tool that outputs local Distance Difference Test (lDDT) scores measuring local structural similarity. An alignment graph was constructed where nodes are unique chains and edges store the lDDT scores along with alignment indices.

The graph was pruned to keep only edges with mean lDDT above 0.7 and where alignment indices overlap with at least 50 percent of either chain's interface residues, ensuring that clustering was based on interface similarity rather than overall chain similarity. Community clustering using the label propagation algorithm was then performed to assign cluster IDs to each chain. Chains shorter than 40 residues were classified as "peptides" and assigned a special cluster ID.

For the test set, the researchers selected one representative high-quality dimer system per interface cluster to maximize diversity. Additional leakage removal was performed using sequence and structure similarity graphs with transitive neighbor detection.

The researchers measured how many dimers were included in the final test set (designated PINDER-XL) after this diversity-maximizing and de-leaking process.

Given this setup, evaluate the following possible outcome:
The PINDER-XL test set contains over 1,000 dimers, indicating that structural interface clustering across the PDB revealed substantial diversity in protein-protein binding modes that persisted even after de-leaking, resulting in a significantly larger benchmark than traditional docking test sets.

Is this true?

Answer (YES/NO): YES